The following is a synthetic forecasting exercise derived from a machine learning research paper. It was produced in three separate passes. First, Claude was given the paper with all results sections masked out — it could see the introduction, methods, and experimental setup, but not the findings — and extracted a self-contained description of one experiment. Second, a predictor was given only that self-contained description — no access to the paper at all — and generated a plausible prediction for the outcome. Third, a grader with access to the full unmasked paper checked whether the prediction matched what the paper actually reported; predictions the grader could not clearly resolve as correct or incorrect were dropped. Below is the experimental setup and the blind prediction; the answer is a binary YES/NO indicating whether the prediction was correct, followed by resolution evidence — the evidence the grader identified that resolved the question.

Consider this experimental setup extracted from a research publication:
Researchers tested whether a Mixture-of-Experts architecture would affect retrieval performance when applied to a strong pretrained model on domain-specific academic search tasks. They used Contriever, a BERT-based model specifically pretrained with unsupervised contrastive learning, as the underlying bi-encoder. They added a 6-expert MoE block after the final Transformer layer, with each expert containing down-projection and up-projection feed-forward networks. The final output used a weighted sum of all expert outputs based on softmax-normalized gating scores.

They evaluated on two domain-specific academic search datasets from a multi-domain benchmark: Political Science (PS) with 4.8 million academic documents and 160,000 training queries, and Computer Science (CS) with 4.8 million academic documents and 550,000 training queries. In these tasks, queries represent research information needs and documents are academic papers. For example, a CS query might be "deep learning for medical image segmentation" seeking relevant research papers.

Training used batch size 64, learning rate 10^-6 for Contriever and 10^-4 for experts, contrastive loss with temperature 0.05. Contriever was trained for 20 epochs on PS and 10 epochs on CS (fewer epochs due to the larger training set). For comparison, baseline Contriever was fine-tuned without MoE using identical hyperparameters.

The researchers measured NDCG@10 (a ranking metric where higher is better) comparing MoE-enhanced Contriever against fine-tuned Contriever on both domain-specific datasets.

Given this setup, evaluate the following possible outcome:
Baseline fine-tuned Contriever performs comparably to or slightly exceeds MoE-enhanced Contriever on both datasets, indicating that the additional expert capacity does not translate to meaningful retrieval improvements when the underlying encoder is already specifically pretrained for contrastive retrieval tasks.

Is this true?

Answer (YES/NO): YES